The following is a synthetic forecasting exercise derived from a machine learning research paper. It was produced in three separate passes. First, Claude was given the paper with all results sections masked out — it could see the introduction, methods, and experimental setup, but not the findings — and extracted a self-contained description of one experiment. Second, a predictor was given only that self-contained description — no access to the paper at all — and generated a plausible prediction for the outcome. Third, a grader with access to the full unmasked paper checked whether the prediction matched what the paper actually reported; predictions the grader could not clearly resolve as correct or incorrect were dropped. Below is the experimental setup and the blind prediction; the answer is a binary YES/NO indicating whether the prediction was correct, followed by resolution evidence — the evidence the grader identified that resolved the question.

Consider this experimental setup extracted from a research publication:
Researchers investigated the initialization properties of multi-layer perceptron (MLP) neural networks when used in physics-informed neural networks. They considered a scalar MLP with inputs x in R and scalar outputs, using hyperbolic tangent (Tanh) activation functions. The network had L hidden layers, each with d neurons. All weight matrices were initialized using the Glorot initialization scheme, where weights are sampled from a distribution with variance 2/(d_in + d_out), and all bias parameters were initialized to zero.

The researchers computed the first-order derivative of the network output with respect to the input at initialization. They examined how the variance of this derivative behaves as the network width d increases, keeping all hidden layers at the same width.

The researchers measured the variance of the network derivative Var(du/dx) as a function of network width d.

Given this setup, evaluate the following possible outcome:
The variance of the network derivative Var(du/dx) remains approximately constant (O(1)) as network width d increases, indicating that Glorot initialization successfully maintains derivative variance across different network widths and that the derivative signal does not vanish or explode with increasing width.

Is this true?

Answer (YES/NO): NO